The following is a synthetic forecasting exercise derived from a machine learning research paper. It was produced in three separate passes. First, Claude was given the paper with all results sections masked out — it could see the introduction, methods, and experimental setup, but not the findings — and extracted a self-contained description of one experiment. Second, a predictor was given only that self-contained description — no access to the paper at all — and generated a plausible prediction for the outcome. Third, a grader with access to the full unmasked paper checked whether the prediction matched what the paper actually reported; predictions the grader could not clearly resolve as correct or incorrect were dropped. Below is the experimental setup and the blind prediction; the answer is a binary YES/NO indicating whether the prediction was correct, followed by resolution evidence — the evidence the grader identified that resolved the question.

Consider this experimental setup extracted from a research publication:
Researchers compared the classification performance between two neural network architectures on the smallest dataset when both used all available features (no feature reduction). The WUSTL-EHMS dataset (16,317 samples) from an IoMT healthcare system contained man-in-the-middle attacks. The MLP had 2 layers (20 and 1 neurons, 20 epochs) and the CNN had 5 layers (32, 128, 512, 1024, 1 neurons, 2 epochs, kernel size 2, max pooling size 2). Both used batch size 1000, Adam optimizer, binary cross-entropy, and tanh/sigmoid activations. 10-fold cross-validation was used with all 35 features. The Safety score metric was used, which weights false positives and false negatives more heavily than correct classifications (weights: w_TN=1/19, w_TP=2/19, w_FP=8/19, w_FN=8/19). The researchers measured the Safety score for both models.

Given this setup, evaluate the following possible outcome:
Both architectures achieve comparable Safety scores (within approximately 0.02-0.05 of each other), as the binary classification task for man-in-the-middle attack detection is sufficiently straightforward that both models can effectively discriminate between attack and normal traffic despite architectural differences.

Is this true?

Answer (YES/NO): NO